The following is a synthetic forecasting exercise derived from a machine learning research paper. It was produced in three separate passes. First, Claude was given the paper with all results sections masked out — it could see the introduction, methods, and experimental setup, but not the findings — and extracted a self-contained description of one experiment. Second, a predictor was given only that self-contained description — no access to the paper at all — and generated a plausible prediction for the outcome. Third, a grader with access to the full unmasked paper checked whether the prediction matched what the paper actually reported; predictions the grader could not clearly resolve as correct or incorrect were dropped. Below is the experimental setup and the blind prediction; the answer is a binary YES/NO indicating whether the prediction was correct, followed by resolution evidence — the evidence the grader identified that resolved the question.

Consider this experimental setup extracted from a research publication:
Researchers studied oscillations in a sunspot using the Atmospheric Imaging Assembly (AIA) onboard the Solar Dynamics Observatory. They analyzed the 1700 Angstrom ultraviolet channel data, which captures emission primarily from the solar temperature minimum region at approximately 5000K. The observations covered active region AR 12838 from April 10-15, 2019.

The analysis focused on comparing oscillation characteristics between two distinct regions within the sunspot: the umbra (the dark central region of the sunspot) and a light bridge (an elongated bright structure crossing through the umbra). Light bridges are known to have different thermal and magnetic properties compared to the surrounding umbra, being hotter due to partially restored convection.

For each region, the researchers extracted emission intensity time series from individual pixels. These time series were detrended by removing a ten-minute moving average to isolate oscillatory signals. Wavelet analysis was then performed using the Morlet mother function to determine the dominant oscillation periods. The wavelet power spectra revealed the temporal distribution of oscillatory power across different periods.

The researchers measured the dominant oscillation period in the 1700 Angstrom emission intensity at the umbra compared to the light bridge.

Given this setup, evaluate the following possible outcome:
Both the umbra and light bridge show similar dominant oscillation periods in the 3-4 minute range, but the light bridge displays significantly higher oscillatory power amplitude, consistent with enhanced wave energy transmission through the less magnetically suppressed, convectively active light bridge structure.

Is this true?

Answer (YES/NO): NO